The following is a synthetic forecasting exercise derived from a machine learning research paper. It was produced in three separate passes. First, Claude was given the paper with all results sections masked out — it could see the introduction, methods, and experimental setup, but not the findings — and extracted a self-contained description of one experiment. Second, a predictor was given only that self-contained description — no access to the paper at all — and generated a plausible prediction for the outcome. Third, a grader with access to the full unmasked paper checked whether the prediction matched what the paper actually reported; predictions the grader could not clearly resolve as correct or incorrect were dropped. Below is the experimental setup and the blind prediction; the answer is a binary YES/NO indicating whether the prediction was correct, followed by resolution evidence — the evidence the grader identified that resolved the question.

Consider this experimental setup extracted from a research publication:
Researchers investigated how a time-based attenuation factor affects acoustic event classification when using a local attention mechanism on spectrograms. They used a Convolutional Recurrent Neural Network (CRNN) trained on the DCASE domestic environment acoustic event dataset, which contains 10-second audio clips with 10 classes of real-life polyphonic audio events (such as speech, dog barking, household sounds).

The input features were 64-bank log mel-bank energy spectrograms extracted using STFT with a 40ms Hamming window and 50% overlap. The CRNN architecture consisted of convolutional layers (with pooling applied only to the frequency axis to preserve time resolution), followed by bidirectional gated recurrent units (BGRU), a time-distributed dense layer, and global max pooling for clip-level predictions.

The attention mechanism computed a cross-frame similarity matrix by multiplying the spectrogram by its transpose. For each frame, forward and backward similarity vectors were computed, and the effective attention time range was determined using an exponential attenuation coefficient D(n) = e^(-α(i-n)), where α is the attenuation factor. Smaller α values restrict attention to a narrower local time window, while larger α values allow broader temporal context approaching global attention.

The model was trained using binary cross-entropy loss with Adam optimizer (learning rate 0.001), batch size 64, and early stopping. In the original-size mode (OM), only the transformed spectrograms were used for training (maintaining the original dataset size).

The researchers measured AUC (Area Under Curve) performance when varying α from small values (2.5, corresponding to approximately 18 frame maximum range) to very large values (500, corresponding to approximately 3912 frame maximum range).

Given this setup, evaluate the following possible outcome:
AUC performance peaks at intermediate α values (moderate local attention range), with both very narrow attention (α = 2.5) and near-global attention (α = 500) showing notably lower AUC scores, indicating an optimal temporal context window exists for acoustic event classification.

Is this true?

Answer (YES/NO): NO